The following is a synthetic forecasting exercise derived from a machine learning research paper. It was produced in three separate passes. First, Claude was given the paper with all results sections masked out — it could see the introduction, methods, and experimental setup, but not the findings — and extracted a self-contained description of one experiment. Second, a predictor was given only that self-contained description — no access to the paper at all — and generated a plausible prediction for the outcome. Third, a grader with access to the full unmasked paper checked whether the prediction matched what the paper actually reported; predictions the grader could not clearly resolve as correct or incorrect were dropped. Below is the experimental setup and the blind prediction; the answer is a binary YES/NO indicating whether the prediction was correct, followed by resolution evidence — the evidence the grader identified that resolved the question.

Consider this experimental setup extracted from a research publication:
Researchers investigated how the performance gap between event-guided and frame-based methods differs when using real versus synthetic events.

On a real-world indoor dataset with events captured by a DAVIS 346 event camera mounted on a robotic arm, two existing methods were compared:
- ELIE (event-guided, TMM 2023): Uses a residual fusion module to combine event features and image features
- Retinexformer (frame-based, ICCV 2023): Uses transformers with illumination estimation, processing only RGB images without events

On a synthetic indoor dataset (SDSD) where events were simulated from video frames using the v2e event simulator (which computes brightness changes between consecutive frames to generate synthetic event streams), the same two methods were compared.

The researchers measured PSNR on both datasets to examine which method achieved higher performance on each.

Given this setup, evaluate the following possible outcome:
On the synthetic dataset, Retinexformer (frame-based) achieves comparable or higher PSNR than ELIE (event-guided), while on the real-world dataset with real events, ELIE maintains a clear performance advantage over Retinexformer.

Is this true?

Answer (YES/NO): NO